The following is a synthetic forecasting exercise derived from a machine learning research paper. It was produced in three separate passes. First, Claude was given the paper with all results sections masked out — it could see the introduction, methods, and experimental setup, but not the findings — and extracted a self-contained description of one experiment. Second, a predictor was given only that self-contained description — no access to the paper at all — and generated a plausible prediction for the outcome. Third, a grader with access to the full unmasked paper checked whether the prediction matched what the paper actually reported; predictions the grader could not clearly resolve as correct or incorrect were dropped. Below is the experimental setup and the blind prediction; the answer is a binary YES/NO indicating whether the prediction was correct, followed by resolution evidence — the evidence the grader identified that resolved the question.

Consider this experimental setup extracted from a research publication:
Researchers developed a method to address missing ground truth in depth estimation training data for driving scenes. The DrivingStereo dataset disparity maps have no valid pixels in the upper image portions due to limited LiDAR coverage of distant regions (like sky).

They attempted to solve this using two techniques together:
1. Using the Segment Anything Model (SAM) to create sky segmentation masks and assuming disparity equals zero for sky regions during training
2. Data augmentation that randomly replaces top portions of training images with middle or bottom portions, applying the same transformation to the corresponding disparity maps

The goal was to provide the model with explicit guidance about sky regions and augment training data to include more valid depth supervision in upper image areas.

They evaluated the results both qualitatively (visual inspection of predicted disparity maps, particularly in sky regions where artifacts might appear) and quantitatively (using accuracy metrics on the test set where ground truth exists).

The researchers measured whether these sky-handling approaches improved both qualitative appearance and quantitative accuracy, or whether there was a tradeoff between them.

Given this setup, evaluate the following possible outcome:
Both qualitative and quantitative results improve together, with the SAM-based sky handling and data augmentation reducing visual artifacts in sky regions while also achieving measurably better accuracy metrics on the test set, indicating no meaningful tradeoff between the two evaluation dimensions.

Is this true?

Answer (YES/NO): NO